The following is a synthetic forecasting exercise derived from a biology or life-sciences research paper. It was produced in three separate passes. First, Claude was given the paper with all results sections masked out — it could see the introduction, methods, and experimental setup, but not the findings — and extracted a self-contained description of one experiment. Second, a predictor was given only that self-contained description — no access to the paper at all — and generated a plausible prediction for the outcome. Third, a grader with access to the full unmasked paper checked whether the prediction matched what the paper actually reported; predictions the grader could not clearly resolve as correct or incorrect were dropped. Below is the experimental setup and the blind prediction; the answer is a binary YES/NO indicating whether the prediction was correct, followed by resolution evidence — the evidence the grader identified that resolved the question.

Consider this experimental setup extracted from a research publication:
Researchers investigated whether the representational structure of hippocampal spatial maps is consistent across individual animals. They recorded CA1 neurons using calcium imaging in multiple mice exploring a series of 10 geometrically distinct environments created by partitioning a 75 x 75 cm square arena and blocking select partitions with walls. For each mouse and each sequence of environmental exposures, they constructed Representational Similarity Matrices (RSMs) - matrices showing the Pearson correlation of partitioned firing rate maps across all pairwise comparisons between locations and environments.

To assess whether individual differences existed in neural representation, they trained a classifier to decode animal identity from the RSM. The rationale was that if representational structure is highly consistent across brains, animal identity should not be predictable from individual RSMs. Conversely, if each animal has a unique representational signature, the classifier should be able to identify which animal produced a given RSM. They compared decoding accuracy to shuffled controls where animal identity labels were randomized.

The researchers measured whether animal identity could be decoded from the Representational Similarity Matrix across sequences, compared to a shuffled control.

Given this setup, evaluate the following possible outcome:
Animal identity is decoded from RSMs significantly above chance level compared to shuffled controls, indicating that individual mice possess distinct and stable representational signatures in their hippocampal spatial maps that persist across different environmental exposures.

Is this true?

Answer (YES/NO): NO